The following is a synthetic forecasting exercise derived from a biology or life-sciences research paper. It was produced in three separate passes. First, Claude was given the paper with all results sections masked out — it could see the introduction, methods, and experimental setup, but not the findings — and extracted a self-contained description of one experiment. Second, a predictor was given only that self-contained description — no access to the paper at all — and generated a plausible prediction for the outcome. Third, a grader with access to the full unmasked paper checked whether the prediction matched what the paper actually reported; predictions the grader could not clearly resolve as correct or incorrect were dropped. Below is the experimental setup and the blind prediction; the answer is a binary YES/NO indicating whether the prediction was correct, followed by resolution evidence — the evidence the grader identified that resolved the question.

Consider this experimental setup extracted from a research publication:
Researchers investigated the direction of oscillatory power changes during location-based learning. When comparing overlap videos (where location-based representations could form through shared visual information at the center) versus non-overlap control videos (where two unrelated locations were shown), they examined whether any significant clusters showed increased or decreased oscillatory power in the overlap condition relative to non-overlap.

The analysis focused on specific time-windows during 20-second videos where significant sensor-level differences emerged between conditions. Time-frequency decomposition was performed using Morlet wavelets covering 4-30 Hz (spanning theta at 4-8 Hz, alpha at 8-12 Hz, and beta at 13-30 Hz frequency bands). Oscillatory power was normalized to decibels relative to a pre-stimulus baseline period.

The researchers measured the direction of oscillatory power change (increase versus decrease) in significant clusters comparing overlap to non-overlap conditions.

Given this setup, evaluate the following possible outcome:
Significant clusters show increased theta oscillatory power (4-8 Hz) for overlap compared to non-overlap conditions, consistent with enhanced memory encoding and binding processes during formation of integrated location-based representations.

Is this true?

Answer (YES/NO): YES